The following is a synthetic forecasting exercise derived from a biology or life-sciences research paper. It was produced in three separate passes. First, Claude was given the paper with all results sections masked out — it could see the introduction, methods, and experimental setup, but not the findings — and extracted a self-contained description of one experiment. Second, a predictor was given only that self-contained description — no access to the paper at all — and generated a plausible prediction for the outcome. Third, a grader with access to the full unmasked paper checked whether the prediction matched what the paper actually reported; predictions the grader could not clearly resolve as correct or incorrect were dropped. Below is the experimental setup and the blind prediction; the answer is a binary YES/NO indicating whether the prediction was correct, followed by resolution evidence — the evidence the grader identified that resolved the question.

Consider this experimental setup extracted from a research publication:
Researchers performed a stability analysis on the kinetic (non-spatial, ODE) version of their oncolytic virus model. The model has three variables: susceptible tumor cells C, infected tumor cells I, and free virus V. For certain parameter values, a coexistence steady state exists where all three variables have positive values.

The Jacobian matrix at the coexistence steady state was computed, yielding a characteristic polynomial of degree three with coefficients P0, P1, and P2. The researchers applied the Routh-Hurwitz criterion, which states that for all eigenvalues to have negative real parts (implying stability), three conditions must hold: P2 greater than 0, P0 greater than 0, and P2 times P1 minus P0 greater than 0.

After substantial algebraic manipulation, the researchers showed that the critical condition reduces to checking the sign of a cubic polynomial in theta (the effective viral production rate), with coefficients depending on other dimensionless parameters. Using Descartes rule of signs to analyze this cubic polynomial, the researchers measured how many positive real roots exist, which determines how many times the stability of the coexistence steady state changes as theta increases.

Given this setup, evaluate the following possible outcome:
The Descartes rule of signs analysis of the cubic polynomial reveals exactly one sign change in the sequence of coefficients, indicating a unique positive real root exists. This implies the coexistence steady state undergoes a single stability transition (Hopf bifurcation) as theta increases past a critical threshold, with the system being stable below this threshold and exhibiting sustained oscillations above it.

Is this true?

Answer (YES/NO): YES